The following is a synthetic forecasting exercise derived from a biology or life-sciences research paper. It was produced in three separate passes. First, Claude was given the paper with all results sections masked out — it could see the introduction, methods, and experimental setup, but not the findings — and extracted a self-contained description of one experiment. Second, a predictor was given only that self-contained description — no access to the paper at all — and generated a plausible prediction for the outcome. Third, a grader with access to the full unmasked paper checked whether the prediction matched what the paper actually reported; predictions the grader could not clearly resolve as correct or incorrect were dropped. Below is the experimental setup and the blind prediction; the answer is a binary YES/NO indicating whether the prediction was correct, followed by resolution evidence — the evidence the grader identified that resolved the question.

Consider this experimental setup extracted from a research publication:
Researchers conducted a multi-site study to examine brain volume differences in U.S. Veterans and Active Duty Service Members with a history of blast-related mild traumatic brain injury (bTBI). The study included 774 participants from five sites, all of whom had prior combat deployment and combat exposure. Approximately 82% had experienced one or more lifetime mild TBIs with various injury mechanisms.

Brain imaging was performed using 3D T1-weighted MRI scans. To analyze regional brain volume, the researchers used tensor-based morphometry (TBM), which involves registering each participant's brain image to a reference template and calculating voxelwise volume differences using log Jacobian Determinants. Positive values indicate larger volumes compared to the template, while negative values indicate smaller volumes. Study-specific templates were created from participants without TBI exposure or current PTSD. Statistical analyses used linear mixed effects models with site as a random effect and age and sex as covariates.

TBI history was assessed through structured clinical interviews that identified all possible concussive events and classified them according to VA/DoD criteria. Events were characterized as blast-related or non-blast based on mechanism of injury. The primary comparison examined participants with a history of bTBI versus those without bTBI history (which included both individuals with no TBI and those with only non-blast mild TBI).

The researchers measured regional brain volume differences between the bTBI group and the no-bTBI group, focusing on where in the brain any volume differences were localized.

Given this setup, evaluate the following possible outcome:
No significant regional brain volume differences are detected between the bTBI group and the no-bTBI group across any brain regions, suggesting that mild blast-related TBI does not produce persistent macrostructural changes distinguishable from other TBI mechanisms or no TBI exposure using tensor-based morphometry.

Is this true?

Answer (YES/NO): NO